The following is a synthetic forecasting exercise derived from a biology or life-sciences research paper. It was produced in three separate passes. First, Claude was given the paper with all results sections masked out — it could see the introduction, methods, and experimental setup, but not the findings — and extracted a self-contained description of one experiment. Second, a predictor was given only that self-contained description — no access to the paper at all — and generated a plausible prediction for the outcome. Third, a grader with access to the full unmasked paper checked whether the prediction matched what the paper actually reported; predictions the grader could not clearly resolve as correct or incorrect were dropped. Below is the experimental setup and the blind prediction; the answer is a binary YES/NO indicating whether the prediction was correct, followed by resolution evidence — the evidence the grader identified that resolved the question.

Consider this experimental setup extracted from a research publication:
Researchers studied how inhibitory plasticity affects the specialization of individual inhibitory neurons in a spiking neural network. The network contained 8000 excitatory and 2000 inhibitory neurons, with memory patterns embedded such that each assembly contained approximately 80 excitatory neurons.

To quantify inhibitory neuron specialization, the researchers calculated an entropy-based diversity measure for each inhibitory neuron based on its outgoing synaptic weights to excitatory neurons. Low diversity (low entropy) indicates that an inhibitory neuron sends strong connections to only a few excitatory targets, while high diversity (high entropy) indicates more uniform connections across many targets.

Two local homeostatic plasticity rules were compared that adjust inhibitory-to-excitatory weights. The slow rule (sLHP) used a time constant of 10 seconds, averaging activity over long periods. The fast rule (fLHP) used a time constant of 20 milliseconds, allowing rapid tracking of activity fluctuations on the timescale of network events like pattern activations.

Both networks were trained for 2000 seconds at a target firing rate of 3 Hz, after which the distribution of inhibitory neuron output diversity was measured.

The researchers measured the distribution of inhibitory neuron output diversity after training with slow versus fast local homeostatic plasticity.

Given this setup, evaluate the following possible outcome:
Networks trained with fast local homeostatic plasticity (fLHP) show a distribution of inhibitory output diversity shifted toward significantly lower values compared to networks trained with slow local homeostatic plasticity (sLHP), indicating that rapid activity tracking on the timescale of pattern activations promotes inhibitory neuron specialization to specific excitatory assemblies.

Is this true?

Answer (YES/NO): YES